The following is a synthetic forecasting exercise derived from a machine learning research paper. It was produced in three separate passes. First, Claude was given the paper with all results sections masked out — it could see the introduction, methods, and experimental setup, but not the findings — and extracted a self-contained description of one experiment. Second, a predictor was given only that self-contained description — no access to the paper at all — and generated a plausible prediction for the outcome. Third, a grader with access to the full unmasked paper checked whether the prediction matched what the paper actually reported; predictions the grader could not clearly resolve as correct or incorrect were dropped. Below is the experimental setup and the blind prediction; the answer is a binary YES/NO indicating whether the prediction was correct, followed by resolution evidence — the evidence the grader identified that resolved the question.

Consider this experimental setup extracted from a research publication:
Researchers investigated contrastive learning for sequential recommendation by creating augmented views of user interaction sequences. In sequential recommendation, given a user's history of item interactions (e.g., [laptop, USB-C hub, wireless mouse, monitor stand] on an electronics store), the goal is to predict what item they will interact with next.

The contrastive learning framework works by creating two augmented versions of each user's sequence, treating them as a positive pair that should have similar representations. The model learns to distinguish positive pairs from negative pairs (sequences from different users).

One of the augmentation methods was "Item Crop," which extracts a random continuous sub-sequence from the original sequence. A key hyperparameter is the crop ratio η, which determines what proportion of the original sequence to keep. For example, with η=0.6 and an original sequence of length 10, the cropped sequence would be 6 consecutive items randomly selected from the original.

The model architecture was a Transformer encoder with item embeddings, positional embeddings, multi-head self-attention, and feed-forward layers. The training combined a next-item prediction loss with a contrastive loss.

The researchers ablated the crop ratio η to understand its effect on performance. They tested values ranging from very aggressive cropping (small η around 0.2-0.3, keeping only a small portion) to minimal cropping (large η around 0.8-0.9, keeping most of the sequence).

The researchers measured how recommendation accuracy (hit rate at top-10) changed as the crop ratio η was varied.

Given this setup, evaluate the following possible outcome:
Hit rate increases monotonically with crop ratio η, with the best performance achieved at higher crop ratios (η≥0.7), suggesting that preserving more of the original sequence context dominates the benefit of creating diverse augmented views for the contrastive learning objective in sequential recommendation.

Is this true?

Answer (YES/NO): NO